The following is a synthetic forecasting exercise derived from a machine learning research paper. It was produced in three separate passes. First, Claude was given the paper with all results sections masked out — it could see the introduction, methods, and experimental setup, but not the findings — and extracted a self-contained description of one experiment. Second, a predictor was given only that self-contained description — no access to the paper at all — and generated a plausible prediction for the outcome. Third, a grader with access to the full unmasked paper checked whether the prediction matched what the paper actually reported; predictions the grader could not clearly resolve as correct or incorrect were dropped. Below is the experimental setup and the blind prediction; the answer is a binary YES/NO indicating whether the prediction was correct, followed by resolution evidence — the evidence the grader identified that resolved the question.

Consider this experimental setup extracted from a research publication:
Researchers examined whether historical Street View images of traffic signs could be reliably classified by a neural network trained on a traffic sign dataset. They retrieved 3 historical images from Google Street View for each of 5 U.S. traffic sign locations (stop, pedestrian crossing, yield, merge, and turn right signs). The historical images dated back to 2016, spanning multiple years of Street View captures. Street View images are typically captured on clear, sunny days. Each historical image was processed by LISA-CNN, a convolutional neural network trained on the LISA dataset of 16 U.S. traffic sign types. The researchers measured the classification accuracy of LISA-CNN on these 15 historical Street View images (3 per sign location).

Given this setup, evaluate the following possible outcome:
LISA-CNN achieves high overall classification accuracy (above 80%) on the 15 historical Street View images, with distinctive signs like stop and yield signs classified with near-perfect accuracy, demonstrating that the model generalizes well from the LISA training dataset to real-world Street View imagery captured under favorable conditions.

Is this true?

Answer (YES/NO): YES